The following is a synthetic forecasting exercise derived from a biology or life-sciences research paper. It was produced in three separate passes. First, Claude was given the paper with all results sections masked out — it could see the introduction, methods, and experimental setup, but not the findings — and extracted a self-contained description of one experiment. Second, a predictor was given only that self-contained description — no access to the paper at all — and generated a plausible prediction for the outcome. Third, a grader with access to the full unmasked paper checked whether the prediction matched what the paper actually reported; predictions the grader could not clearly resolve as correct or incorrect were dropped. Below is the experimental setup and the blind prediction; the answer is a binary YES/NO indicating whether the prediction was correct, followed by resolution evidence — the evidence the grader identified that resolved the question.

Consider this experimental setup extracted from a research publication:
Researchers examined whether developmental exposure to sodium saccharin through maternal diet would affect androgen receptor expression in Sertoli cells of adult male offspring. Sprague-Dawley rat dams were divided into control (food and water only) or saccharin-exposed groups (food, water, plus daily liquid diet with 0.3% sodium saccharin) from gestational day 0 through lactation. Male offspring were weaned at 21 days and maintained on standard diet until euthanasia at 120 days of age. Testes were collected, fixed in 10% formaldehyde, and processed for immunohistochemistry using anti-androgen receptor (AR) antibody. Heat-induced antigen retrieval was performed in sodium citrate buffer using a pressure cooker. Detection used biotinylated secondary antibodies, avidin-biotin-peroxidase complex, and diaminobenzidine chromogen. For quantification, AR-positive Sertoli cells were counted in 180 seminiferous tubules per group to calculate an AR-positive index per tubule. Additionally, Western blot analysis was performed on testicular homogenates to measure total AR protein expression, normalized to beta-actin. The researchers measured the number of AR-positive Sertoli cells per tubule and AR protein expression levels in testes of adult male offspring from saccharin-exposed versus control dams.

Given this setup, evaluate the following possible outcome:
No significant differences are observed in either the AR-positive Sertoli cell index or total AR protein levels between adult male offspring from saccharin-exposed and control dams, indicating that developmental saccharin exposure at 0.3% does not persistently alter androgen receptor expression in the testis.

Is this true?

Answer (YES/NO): NO